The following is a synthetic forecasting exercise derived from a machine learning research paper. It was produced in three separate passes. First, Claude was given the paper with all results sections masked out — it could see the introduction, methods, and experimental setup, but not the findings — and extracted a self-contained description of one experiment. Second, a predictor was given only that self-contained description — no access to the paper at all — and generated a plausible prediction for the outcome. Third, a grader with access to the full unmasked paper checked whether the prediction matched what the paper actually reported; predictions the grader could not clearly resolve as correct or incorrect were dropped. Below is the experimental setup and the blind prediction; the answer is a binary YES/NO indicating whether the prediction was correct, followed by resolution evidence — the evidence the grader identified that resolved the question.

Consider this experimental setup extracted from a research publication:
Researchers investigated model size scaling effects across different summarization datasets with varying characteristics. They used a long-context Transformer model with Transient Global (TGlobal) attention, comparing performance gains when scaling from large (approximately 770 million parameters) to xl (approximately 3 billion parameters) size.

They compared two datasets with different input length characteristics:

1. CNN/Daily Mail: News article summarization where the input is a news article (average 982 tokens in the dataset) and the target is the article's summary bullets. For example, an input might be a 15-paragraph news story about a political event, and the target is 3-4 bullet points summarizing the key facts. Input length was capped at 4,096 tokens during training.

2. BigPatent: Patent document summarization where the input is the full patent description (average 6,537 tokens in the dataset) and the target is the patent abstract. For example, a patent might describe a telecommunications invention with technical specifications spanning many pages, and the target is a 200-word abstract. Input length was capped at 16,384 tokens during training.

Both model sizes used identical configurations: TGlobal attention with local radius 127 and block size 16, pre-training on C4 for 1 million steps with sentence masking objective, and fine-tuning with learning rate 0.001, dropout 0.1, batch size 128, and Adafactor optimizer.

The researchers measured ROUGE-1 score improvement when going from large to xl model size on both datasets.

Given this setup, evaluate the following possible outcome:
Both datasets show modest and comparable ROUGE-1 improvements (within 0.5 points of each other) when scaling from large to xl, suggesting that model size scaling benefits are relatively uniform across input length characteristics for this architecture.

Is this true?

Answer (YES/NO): NO